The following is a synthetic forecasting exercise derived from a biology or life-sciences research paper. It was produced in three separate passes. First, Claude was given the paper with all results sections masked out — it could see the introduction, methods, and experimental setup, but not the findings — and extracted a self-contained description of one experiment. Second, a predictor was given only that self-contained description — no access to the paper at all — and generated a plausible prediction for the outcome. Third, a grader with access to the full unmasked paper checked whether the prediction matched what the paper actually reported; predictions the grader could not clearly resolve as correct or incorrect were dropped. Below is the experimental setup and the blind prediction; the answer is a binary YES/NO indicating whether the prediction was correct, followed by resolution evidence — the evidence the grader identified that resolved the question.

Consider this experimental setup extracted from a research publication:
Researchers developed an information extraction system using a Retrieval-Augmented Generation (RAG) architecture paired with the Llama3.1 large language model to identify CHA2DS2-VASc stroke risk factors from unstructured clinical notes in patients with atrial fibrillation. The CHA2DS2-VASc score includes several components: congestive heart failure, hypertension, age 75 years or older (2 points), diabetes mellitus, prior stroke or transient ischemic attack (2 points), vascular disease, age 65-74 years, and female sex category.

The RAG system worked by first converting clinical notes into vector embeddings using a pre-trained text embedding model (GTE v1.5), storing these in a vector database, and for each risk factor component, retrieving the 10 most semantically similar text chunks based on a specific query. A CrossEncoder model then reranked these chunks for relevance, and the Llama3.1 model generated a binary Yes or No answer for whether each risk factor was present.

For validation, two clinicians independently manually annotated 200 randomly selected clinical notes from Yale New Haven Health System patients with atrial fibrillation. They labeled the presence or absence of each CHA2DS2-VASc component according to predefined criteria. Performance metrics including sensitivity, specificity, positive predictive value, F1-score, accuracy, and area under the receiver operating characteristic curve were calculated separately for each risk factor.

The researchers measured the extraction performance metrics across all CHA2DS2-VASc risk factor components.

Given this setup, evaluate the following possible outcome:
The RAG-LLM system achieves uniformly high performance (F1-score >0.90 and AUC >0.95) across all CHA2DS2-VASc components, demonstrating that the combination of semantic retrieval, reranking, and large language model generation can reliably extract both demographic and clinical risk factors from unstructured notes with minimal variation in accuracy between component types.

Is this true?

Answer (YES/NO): NO